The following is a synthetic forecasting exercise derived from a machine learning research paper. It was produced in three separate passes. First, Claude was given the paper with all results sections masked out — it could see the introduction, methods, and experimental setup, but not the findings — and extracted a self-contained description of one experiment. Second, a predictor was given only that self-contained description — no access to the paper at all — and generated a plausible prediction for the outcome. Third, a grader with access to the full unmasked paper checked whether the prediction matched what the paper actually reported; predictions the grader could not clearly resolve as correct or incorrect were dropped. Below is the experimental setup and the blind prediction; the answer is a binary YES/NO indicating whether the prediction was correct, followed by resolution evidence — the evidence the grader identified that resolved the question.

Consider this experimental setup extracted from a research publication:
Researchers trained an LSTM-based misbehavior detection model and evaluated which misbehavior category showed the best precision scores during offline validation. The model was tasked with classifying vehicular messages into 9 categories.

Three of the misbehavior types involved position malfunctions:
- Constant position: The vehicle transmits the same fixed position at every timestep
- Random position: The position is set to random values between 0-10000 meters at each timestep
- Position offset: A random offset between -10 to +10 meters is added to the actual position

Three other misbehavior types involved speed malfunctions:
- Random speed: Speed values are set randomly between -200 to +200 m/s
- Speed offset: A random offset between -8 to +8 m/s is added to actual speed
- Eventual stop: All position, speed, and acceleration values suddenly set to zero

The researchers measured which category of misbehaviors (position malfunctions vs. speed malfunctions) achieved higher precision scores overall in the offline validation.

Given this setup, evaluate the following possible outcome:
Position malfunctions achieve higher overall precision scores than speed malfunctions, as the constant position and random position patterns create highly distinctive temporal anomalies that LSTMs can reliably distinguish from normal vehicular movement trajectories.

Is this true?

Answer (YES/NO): YES